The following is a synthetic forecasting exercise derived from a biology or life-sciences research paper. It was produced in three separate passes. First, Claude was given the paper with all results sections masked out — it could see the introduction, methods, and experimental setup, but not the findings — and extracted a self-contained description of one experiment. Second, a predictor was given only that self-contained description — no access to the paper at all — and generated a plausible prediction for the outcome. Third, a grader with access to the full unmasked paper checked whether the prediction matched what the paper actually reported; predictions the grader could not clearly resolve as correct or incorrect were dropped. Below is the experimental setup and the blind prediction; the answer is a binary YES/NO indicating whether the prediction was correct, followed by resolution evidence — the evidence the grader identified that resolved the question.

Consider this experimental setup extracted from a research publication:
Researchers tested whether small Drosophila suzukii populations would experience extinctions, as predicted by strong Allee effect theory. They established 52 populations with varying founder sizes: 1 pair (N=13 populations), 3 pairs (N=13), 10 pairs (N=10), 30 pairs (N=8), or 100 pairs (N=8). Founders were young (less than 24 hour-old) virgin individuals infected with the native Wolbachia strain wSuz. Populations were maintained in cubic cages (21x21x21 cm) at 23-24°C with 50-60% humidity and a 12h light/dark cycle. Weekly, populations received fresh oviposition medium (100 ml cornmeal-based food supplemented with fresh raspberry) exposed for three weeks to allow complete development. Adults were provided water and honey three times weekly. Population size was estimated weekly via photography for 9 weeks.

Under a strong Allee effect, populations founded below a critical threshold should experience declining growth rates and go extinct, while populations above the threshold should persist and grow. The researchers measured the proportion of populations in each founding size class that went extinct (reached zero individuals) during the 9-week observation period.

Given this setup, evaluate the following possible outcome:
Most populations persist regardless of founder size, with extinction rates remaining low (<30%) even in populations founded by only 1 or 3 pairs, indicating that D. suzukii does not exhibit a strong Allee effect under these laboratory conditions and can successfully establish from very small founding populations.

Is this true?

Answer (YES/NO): YES